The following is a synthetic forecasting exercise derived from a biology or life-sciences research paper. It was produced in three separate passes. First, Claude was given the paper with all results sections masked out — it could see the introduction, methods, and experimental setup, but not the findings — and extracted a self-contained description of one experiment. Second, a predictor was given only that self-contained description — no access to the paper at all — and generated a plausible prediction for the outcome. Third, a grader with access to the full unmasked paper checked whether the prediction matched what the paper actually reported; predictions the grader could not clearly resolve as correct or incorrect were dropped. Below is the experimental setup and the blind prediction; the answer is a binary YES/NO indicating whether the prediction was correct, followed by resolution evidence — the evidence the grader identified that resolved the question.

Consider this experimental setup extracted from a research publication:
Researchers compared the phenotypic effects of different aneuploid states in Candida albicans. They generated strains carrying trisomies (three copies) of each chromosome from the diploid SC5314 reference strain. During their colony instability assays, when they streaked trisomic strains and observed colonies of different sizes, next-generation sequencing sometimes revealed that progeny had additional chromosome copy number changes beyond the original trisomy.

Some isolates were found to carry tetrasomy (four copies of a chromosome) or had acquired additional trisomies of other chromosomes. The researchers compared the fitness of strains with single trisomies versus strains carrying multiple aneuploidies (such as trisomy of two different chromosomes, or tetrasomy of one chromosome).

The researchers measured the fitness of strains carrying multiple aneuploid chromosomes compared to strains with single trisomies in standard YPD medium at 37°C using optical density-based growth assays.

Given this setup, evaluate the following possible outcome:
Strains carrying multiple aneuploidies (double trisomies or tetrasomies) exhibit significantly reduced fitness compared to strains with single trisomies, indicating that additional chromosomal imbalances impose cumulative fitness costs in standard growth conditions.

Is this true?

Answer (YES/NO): NO